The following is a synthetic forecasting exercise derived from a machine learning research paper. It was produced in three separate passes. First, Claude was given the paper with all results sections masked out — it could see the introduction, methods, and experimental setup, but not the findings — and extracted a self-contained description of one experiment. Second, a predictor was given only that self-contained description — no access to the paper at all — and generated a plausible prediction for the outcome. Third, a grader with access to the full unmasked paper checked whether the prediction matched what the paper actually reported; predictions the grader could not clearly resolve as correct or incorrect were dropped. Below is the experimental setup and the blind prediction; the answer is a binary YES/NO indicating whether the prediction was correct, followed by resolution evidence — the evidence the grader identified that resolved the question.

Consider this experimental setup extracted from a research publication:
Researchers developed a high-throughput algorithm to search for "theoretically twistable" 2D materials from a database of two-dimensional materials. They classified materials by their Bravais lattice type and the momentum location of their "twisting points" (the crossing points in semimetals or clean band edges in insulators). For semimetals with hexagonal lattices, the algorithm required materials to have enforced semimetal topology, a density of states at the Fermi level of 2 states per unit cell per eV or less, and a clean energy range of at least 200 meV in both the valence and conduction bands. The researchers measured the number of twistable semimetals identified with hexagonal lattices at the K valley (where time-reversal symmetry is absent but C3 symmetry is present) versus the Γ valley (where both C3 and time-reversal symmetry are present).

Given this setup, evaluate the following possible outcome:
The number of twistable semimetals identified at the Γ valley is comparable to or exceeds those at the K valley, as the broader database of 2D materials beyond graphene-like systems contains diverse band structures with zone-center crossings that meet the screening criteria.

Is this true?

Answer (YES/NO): NO